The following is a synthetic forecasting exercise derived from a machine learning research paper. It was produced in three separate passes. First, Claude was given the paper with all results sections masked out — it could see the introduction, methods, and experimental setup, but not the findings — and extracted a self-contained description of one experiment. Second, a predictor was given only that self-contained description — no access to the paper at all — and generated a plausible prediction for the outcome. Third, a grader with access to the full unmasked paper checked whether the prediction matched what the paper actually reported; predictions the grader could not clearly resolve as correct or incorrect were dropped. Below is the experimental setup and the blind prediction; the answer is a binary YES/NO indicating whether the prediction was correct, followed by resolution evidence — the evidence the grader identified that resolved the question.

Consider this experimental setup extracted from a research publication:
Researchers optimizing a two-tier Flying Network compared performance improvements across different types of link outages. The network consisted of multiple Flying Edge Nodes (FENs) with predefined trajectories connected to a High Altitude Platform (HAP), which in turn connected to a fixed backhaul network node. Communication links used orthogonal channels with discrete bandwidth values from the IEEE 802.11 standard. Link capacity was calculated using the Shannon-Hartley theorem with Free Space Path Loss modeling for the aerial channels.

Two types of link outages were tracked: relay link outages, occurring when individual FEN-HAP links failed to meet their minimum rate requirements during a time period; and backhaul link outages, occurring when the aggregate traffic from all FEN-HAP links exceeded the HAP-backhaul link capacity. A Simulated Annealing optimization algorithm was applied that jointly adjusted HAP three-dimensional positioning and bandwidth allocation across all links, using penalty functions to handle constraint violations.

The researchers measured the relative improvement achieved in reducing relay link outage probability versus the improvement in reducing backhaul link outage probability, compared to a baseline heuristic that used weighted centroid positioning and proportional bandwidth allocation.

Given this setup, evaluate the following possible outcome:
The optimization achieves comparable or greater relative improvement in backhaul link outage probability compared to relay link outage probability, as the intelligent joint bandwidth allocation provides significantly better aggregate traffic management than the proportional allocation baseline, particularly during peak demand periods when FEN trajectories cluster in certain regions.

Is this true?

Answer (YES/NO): NO